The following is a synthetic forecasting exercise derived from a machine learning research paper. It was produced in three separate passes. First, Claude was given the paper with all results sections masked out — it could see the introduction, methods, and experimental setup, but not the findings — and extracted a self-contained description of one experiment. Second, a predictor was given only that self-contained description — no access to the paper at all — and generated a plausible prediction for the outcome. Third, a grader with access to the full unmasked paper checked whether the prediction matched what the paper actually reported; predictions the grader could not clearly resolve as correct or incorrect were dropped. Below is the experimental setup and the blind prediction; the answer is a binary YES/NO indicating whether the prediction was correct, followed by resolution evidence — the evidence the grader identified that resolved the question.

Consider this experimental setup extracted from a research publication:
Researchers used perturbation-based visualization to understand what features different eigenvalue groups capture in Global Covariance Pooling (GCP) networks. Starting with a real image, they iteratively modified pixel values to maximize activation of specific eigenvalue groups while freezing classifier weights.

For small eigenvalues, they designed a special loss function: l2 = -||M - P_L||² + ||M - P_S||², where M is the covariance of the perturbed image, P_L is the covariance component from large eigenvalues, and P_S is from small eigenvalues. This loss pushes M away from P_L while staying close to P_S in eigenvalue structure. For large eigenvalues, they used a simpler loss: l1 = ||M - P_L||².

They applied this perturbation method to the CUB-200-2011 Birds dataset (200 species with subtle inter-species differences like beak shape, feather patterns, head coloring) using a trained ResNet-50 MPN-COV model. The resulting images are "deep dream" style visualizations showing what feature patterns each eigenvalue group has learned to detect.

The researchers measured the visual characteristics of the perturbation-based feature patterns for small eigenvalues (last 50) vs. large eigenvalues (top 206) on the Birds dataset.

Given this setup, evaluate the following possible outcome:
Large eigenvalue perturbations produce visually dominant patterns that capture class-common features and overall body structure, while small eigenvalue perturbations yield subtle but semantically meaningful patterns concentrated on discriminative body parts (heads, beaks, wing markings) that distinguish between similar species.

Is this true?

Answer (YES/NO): NO